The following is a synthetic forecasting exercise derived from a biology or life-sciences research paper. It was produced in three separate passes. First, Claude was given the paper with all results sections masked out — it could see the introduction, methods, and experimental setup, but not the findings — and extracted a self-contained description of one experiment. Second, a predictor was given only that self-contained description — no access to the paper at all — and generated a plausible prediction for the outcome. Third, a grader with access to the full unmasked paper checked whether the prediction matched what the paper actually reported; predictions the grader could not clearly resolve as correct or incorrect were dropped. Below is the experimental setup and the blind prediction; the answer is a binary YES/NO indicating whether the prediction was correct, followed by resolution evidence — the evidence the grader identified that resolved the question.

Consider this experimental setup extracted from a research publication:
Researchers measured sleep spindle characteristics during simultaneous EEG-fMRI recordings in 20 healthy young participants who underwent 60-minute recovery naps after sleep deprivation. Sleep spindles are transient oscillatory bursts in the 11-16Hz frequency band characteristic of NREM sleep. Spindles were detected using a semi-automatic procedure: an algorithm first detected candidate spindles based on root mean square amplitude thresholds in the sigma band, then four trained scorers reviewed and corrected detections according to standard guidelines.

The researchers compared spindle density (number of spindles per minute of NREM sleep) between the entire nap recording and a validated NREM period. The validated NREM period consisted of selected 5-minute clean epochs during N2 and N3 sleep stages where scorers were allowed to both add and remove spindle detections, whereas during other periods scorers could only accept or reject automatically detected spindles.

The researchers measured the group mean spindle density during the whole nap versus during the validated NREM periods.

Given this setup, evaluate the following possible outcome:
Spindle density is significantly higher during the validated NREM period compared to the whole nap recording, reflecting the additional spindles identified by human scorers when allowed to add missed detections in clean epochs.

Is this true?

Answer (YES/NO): YES